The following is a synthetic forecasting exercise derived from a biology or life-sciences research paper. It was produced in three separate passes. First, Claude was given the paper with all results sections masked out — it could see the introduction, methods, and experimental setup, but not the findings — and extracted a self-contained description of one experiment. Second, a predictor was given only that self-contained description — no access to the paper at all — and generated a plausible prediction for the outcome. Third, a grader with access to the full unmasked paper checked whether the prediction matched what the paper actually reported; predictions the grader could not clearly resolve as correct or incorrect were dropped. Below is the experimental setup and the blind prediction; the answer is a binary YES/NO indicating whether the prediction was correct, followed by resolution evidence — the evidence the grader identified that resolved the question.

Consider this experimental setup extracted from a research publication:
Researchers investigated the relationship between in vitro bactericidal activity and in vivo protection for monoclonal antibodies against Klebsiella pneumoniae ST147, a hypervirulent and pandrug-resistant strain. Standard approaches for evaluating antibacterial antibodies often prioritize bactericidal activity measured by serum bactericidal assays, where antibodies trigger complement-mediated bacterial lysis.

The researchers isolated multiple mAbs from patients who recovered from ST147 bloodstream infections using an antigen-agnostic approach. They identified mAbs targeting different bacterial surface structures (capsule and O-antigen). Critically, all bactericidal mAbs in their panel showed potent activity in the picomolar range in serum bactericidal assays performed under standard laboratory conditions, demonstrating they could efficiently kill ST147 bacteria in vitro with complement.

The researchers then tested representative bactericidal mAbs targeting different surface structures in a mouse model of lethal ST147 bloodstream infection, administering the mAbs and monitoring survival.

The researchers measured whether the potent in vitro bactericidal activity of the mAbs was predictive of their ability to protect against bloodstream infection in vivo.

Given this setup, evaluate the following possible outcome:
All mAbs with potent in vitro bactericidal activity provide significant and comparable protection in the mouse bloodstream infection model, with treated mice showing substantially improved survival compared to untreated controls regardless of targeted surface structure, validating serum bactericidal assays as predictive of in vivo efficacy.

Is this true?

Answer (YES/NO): NO